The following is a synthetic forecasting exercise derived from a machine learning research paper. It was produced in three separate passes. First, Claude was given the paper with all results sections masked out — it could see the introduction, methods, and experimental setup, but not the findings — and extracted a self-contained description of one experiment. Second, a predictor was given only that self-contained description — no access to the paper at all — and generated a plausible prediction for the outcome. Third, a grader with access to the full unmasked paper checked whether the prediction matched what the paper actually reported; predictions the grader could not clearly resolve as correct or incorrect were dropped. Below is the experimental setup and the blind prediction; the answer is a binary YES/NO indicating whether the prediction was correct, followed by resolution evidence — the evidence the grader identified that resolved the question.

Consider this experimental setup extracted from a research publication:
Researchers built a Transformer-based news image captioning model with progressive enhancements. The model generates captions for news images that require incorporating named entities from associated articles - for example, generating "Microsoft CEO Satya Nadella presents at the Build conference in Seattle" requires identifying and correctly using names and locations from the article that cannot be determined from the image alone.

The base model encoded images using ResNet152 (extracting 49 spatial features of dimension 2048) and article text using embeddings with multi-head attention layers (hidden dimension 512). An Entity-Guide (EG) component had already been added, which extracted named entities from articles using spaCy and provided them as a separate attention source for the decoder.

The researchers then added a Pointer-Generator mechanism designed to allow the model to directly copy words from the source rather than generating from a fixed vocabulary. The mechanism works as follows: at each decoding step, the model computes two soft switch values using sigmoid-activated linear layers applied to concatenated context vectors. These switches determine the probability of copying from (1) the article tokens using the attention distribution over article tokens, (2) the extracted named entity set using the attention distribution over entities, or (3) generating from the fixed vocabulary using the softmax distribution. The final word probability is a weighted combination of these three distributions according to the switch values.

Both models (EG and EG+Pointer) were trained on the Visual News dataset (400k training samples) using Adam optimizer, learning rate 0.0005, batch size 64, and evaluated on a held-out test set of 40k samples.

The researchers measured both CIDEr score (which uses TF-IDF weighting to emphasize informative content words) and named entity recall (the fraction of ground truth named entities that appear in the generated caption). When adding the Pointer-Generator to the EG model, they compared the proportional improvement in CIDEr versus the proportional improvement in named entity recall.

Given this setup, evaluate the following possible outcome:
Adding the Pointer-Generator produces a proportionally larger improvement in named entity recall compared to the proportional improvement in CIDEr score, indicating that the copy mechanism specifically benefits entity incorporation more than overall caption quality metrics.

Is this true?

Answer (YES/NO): NO